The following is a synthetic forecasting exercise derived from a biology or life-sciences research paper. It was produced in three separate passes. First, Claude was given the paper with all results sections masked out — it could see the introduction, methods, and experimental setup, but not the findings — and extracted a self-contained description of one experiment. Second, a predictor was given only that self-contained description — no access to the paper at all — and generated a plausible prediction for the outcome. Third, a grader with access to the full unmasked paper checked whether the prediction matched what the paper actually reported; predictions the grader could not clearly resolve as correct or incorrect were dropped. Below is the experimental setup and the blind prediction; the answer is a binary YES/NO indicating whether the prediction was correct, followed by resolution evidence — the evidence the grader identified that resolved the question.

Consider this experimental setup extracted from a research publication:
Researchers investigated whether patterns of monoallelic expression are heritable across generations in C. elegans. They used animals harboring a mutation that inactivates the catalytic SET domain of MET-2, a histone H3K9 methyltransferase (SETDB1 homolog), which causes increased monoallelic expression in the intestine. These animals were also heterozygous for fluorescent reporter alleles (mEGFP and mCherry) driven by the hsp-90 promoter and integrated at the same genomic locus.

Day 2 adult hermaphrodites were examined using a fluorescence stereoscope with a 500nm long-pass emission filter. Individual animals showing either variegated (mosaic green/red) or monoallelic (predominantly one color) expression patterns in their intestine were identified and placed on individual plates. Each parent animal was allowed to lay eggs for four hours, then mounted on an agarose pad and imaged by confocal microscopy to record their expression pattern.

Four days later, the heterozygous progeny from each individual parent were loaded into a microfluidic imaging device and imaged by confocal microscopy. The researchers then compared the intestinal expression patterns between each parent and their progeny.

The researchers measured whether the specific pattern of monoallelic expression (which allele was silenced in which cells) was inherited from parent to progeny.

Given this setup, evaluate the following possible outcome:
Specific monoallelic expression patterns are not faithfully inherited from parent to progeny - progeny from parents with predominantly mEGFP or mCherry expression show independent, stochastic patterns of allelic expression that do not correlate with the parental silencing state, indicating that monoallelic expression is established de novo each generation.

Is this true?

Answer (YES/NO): YES